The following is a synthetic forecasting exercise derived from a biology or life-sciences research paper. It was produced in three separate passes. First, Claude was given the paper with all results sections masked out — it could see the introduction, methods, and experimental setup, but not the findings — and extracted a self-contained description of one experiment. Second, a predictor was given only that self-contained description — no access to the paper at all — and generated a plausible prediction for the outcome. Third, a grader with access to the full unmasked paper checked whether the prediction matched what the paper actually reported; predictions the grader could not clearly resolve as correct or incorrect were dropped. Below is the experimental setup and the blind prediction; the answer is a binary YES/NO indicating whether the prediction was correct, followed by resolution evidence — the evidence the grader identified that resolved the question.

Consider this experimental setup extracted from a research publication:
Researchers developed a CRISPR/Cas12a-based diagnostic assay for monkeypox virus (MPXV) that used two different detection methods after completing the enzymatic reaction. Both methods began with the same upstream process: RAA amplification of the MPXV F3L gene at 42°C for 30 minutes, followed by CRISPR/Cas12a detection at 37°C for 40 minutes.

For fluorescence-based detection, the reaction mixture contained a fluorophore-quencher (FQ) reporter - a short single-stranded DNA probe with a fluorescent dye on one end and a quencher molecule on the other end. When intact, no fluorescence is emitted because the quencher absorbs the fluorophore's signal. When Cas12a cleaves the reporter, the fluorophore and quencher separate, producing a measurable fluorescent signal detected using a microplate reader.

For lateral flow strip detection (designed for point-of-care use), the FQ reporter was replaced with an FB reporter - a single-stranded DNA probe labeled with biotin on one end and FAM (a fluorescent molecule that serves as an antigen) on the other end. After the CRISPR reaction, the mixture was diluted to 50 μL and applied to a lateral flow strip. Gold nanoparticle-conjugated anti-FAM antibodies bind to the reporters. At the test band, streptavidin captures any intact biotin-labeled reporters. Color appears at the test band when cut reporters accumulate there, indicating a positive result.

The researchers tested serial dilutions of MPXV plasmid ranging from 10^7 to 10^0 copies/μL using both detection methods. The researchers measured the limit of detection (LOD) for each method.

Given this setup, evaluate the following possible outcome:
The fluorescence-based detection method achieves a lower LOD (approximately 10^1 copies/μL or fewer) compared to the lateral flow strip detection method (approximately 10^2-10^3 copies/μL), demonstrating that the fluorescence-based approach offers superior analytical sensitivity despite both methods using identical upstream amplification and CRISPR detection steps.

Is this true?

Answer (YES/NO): NO